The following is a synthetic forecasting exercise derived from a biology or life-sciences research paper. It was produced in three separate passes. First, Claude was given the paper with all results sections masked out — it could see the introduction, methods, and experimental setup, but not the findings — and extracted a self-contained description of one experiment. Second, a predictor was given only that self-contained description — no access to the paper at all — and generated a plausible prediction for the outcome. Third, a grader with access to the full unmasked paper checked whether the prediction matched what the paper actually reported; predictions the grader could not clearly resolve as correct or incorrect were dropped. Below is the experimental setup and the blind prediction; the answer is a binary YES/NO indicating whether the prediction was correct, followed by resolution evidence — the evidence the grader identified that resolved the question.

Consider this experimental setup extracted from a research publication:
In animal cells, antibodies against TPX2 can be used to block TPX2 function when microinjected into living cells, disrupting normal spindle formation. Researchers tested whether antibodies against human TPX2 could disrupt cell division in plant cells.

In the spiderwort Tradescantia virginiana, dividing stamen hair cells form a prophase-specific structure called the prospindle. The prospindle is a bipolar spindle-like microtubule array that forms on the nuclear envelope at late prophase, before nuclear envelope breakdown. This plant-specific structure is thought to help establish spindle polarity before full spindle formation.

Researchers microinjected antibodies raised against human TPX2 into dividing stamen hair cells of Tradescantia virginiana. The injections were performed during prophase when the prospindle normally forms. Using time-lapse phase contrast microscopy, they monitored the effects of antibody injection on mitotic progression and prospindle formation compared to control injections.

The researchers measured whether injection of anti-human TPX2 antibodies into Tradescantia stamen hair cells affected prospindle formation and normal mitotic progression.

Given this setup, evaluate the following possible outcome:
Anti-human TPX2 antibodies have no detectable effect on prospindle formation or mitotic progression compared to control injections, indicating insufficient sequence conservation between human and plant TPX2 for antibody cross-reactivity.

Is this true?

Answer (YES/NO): NO